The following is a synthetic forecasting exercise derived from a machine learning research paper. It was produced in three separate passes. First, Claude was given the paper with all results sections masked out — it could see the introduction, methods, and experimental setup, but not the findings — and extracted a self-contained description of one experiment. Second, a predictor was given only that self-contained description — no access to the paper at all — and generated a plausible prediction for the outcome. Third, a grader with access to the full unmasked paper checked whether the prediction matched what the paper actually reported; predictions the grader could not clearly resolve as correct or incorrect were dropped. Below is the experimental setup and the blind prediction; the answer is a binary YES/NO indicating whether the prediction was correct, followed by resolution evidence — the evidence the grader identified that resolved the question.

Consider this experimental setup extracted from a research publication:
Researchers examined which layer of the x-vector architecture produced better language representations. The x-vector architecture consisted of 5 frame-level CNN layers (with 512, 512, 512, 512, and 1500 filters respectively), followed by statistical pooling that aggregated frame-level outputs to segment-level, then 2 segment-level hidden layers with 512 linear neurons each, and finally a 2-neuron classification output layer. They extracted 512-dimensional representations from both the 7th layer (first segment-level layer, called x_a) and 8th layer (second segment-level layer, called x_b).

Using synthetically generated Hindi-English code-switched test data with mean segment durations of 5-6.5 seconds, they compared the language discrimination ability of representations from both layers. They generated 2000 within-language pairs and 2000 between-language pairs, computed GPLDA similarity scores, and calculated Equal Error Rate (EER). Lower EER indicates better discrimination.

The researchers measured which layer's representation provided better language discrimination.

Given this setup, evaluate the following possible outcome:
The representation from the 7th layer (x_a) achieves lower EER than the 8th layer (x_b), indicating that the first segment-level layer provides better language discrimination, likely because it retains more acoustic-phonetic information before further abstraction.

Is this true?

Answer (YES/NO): YES